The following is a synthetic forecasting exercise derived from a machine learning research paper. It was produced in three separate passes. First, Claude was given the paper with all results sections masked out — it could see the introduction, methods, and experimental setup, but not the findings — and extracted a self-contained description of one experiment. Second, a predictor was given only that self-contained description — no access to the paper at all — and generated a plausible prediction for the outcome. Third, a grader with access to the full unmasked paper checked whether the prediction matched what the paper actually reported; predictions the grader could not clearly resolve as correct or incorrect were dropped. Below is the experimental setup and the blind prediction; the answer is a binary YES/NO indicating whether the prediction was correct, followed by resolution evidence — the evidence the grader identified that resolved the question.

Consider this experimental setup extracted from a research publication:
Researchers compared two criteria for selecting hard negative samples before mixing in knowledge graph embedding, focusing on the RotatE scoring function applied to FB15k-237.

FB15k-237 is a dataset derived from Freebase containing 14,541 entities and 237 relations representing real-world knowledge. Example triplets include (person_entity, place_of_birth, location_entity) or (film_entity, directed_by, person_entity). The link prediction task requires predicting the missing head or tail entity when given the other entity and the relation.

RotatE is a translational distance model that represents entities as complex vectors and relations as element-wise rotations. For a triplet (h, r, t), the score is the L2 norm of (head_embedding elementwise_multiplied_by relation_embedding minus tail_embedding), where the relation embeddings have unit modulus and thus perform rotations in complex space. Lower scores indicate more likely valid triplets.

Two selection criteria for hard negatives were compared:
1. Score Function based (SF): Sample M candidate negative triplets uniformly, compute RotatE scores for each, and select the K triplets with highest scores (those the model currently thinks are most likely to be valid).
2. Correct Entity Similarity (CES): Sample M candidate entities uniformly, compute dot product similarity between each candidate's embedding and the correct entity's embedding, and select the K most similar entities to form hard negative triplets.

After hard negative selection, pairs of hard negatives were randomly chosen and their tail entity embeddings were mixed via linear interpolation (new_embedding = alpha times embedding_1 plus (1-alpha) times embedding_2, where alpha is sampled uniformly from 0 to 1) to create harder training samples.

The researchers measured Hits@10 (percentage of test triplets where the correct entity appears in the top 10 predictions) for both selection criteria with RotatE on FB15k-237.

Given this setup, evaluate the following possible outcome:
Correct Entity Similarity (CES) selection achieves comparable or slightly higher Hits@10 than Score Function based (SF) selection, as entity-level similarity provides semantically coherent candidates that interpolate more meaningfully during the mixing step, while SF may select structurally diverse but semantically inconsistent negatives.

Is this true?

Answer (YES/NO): NO